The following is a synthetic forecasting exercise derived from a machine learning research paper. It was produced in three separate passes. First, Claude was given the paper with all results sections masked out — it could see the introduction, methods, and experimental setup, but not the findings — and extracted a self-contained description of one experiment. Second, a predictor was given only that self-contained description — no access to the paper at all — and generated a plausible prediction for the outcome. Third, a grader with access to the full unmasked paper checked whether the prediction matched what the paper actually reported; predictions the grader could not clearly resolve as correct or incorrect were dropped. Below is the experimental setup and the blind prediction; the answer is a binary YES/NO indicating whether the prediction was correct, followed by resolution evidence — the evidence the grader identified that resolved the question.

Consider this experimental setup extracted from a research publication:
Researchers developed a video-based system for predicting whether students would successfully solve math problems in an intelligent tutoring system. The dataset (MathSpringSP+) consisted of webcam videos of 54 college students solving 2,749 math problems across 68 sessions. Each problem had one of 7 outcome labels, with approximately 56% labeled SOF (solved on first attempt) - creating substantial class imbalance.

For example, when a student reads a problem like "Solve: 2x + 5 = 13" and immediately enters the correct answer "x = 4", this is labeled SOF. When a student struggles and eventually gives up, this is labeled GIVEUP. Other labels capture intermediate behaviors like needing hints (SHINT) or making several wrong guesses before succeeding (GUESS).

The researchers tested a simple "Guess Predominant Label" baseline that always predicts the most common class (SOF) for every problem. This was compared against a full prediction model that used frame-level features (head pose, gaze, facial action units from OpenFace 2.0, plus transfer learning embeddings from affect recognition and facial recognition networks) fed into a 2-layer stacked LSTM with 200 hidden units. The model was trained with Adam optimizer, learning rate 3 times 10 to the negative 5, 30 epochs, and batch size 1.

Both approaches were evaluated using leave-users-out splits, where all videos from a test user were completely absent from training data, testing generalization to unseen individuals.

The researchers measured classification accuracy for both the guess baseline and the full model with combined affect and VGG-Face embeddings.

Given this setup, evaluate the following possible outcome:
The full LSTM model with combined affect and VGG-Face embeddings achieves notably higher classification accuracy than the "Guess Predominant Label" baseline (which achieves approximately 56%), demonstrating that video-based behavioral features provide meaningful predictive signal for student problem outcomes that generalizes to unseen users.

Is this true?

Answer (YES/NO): NO